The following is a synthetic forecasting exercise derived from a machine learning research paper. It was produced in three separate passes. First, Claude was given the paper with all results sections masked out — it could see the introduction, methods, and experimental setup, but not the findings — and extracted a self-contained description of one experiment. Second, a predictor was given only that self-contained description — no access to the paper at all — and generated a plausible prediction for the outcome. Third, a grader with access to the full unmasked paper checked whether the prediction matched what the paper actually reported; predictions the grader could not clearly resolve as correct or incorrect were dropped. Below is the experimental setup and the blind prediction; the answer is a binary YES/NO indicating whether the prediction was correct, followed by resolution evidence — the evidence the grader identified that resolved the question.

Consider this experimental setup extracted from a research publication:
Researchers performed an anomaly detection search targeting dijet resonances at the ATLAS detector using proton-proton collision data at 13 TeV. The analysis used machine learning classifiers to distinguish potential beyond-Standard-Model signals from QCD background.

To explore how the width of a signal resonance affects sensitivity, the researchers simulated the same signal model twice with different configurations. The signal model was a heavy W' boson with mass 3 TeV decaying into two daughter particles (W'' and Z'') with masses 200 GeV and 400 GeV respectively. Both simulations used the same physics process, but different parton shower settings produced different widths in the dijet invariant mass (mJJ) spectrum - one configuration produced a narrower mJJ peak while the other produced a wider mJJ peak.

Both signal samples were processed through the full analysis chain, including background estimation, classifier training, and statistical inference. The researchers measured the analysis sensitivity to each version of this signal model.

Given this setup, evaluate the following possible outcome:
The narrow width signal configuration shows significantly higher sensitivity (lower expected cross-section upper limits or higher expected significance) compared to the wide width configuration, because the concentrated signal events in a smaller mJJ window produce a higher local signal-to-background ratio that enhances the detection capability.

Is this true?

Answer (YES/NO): YES